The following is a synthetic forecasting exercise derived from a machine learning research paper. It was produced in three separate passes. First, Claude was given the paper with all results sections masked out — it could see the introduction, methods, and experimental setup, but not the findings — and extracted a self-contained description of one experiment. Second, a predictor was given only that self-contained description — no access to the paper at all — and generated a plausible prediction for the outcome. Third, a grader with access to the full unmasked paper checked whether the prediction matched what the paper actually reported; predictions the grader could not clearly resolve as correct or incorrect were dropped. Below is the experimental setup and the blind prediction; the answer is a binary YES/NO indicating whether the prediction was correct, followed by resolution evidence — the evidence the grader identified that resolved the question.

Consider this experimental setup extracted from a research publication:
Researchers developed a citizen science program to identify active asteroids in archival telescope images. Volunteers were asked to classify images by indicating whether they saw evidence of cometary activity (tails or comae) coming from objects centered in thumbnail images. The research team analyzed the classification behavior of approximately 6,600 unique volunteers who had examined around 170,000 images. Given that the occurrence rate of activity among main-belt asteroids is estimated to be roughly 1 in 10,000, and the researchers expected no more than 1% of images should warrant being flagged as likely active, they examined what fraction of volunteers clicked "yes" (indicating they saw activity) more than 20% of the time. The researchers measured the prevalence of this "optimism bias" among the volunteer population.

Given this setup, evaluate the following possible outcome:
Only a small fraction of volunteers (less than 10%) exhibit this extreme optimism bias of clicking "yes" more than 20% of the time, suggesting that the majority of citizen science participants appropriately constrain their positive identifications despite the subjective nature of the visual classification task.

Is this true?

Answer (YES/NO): NO